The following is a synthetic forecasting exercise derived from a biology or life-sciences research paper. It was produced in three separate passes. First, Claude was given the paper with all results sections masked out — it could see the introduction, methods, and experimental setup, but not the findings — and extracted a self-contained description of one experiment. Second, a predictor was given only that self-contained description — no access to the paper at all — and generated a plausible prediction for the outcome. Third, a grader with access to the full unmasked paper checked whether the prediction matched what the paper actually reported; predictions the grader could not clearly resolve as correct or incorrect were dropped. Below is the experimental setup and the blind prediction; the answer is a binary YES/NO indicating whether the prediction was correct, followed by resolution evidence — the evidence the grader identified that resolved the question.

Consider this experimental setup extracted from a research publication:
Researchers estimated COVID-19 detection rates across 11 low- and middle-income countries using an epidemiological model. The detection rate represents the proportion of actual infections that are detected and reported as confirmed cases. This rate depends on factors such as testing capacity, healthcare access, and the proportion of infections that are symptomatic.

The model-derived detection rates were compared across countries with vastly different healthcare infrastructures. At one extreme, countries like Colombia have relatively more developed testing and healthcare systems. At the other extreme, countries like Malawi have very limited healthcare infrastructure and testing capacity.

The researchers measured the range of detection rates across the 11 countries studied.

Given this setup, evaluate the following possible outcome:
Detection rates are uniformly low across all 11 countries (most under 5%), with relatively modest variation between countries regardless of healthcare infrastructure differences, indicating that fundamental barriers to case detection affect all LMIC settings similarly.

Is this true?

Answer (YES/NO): NO